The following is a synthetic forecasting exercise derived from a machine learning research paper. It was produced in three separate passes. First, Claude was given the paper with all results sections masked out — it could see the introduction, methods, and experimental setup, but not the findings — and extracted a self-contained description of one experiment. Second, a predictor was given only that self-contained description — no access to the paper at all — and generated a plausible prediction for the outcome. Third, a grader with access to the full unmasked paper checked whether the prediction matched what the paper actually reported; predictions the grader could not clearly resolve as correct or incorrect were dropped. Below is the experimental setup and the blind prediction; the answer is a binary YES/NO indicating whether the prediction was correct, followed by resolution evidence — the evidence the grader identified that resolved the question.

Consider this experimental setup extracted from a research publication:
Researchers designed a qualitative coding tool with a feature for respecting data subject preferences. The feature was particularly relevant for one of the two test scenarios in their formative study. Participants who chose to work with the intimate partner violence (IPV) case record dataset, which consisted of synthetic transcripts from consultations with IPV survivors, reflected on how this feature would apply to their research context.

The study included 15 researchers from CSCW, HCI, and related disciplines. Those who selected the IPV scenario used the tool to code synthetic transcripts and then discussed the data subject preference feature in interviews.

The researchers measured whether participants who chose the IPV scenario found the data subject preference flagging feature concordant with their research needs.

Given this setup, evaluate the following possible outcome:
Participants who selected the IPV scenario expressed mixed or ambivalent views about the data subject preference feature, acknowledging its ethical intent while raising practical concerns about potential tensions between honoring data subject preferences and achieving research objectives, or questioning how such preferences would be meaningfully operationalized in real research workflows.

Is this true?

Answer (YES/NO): NO